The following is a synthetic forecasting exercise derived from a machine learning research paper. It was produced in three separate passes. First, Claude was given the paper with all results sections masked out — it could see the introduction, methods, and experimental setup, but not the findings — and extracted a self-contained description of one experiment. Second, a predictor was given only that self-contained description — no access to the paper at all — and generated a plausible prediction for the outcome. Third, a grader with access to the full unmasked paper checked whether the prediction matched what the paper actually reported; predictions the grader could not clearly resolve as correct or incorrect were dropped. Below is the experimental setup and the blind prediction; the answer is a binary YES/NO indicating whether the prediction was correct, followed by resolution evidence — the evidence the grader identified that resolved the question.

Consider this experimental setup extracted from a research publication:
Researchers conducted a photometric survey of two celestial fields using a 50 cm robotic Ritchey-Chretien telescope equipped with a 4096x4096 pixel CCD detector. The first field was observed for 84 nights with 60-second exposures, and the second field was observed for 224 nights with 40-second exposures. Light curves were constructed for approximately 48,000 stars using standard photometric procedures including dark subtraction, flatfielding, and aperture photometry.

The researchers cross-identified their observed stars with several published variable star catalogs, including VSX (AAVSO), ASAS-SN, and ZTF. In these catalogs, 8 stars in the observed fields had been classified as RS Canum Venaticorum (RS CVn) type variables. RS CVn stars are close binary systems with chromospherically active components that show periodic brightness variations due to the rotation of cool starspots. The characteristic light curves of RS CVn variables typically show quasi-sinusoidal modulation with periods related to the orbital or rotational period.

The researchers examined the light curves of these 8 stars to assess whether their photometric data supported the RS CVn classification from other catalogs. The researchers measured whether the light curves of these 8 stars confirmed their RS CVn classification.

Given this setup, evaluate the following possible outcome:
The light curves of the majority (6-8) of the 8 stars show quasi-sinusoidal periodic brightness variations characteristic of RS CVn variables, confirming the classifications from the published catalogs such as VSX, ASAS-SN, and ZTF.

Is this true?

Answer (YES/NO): NO